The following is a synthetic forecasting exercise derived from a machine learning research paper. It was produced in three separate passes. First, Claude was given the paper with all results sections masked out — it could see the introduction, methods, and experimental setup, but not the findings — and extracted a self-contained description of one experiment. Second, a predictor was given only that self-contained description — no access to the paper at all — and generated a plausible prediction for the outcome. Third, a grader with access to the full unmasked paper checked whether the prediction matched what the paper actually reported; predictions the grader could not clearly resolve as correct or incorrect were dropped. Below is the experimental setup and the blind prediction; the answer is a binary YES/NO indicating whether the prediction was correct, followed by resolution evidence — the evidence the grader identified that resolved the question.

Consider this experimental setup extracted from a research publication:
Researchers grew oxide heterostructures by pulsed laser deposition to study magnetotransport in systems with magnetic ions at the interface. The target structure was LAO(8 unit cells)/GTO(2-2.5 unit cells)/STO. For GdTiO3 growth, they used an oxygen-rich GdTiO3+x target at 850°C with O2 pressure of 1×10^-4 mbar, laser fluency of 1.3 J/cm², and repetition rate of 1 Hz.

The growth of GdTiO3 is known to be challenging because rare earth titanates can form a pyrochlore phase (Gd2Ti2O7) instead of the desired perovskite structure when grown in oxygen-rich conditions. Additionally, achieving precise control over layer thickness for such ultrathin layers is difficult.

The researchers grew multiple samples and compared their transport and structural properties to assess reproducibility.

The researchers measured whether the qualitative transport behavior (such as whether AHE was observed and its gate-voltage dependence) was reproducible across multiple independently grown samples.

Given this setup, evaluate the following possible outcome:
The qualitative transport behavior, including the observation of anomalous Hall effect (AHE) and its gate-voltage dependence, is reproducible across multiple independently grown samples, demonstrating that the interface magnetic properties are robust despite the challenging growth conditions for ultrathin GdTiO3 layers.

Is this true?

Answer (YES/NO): YES